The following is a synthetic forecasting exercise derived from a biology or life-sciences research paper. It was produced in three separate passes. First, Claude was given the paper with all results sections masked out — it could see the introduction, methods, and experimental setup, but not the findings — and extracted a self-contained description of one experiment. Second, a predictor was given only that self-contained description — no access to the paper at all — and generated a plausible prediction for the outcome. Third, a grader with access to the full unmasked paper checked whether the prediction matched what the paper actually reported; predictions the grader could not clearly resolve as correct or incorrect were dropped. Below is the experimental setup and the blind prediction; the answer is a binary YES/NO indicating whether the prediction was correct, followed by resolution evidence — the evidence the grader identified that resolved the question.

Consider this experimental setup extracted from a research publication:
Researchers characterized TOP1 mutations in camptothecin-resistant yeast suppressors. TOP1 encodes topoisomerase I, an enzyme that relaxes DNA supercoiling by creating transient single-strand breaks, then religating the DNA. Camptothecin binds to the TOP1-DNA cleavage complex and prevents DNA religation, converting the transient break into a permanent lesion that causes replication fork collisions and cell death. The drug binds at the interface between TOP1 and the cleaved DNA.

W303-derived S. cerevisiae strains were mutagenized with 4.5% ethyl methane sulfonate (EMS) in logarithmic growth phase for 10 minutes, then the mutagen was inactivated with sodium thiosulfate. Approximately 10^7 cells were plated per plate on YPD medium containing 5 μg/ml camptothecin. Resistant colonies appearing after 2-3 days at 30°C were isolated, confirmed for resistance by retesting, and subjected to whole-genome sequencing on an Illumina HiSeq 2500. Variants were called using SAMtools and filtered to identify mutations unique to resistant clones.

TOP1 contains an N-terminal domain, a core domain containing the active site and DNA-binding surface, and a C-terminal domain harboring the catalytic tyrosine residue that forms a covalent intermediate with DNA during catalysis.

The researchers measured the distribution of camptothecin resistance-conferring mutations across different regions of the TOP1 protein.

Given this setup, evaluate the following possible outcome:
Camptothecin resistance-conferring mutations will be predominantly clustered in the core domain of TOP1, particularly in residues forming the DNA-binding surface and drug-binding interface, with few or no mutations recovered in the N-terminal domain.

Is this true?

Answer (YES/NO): YES